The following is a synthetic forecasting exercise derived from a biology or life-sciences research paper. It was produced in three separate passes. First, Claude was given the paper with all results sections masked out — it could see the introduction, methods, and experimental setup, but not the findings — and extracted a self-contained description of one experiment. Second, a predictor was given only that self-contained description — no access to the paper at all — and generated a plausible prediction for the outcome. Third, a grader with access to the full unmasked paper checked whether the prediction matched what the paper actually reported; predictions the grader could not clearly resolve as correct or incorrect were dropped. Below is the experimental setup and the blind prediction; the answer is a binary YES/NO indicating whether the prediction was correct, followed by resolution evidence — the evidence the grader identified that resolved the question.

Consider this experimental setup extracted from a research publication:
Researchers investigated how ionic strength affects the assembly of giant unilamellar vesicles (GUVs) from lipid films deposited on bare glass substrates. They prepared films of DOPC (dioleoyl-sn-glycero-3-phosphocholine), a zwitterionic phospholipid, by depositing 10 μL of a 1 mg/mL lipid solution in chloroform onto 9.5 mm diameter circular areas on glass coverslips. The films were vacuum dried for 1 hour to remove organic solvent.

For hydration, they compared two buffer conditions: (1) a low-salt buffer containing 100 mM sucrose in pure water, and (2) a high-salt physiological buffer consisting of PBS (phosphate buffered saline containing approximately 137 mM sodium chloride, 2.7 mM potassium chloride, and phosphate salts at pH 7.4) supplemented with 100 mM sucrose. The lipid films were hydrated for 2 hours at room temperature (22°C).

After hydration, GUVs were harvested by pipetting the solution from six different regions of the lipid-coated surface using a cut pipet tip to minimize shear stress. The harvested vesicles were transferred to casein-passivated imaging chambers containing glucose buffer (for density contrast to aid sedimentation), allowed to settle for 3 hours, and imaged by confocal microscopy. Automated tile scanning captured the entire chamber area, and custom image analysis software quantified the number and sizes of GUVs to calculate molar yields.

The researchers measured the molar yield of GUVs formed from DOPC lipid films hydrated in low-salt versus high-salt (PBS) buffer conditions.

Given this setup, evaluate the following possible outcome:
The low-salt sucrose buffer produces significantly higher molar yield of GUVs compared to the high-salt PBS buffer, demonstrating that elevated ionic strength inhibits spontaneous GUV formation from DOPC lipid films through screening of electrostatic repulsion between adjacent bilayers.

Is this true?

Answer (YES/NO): YES